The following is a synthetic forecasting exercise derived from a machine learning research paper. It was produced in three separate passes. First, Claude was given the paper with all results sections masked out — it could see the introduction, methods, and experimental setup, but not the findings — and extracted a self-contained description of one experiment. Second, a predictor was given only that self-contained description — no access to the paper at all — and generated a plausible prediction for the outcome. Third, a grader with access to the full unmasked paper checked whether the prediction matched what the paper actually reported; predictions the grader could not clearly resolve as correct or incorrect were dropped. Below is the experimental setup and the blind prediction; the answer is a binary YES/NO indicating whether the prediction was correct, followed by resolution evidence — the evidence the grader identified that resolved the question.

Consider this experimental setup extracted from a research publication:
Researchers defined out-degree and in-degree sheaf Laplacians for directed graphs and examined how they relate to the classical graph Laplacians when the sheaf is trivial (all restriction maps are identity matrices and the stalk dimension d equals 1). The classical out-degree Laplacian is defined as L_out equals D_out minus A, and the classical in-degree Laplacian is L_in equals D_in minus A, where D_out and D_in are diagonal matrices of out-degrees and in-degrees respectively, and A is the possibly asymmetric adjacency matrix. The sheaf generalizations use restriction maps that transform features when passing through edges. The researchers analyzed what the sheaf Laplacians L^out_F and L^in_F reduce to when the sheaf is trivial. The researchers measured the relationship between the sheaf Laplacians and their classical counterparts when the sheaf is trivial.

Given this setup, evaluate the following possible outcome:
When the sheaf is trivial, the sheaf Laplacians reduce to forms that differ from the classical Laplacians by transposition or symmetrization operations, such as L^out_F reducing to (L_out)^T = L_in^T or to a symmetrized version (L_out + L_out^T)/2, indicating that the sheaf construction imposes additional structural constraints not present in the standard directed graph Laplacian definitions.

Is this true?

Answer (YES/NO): NO